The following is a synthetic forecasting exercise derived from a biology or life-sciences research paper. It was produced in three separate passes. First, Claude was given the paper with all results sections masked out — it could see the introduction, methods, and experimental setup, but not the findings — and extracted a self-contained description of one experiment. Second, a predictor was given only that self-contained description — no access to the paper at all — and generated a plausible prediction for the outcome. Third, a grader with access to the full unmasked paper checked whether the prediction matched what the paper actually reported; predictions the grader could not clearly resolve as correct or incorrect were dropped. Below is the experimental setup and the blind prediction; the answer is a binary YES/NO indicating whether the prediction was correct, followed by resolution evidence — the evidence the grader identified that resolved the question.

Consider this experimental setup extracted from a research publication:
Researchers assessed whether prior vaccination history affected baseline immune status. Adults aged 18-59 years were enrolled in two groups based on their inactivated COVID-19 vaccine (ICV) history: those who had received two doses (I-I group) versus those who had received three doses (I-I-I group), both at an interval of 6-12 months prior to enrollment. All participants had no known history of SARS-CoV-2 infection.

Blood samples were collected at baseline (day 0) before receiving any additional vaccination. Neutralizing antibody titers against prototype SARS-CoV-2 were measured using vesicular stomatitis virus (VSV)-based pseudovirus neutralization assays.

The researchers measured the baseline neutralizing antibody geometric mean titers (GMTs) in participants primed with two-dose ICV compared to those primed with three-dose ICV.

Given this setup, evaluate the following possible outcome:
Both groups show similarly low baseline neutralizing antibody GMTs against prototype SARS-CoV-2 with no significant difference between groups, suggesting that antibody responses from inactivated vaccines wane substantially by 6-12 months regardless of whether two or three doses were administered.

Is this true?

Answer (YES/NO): NO